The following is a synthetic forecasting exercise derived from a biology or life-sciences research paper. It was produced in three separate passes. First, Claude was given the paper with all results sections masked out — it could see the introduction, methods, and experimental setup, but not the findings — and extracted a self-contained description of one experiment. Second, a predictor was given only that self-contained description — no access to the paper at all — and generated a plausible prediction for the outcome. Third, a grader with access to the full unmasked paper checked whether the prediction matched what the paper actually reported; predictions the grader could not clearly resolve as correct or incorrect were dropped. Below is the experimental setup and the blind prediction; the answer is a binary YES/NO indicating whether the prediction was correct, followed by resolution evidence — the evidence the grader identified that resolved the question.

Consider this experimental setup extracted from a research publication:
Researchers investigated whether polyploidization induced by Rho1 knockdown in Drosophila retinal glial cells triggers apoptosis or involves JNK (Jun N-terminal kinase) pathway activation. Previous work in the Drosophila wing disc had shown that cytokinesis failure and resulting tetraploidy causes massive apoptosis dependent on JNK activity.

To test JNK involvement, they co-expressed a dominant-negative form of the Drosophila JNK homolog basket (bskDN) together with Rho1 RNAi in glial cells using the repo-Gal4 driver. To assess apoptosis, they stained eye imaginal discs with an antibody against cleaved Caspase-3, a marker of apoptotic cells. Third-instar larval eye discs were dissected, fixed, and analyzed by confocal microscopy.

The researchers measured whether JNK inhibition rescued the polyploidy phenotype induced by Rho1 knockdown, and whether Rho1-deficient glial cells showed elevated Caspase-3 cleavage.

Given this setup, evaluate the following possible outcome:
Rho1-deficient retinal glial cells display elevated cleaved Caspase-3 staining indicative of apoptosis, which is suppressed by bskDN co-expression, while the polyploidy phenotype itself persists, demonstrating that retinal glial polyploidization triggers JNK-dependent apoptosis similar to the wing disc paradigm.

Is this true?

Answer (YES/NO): NO